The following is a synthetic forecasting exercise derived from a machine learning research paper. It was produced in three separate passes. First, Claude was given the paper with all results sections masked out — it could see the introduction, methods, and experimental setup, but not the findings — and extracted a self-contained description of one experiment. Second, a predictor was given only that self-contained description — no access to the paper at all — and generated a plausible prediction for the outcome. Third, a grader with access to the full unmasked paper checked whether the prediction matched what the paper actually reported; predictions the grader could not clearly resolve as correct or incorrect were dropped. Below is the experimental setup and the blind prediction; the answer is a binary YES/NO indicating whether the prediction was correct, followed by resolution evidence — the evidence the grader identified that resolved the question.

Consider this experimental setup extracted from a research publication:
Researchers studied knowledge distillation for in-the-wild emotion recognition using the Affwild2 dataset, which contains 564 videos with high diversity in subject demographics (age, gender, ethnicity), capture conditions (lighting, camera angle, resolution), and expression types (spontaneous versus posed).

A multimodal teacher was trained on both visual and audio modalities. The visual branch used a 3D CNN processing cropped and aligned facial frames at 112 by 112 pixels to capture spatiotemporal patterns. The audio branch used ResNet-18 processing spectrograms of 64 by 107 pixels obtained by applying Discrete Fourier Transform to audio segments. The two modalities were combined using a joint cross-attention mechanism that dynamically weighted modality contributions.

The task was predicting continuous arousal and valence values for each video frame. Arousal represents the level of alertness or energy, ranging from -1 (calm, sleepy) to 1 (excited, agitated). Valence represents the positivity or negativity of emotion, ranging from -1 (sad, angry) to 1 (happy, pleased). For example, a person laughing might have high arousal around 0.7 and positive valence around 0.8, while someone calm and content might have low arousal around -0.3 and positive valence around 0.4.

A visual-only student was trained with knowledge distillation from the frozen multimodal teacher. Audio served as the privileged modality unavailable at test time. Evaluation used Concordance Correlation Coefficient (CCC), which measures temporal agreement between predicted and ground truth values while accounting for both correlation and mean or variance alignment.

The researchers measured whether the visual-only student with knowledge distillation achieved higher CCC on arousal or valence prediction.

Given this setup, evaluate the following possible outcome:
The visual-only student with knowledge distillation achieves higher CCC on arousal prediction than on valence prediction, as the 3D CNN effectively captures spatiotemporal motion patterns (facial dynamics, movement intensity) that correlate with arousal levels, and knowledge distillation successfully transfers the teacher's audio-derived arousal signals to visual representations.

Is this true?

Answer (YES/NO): YES